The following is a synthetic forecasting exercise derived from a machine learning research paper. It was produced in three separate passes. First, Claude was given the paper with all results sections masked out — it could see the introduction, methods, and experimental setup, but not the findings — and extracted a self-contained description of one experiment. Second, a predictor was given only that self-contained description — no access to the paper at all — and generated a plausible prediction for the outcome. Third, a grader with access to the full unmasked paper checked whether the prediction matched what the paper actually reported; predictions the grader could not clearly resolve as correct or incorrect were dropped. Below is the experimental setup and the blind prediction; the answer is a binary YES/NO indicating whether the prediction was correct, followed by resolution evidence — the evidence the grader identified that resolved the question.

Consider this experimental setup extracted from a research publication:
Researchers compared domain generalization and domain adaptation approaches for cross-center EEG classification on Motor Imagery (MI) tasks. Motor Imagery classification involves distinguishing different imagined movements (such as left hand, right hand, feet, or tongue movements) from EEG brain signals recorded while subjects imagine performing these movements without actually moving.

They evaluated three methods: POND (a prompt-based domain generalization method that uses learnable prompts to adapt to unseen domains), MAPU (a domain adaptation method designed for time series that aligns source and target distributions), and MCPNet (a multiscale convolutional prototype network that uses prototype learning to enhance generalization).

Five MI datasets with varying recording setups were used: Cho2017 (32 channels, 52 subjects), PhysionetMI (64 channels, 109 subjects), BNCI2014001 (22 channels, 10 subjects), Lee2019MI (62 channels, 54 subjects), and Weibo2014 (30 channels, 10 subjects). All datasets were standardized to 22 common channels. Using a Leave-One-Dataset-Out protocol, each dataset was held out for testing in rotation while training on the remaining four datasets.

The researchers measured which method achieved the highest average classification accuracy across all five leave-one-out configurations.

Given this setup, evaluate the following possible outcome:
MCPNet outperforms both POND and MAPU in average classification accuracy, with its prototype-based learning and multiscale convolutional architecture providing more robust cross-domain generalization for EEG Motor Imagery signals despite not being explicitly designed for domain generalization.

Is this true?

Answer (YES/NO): NO